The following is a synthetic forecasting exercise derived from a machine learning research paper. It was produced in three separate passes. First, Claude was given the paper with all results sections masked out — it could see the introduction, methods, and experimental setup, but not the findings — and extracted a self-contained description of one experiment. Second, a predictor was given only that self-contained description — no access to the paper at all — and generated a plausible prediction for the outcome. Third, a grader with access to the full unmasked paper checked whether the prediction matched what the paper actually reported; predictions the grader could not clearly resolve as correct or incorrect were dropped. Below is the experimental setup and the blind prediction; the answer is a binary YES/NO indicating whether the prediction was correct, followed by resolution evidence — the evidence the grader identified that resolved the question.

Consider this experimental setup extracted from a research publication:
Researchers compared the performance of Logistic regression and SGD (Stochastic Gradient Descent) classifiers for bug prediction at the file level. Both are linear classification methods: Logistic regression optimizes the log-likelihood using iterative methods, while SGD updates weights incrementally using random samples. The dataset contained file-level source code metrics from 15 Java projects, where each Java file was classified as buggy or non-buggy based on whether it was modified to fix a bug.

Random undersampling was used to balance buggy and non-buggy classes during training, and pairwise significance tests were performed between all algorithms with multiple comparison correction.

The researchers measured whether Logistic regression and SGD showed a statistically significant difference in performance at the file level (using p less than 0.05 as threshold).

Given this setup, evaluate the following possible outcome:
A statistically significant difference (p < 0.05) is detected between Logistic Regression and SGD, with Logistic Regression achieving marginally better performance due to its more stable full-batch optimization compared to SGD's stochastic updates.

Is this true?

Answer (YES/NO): NO